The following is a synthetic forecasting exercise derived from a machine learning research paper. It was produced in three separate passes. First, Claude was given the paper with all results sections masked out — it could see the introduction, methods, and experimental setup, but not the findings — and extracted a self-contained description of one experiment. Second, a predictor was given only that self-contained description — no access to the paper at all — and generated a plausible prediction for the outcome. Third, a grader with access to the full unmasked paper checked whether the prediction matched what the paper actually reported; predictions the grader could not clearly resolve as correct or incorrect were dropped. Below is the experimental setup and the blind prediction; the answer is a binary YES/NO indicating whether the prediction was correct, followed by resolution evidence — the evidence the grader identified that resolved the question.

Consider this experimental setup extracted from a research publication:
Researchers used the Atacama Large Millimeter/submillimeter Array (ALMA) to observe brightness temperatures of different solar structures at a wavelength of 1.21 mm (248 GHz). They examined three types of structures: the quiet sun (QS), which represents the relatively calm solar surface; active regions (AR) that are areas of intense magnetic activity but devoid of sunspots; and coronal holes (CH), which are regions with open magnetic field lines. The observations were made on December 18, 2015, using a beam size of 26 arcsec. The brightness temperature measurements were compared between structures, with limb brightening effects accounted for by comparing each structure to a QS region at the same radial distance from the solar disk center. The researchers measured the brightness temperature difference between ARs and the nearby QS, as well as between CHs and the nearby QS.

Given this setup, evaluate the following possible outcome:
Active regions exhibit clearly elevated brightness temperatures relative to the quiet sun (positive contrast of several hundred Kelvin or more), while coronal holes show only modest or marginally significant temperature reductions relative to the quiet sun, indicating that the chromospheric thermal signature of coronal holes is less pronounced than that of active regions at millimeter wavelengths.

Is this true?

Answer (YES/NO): YES